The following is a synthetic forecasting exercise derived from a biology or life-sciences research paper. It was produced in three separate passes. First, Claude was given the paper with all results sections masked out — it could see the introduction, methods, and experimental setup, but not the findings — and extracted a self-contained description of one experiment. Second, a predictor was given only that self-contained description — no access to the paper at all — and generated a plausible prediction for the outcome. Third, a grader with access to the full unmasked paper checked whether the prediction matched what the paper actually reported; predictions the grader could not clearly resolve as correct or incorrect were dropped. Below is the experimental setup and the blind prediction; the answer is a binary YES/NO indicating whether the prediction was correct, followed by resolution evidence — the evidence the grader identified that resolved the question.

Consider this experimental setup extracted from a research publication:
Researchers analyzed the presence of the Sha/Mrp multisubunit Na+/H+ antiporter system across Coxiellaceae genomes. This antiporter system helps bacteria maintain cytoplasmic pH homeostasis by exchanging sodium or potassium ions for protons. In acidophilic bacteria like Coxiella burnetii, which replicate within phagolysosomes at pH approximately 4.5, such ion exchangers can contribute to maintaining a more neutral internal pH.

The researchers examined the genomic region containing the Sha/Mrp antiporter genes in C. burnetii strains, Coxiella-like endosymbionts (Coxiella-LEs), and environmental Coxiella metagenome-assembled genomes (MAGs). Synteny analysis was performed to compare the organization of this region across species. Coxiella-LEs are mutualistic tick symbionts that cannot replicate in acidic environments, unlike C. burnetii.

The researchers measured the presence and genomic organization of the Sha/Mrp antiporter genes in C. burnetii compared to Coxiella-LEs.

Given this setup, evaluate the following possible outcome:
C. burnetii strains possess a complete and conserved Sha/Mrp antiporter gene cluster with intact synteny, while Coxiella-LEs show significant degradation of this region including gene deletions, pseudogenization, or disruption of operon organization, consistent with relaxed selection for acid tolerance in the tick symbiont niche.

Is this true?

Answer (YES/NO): YES